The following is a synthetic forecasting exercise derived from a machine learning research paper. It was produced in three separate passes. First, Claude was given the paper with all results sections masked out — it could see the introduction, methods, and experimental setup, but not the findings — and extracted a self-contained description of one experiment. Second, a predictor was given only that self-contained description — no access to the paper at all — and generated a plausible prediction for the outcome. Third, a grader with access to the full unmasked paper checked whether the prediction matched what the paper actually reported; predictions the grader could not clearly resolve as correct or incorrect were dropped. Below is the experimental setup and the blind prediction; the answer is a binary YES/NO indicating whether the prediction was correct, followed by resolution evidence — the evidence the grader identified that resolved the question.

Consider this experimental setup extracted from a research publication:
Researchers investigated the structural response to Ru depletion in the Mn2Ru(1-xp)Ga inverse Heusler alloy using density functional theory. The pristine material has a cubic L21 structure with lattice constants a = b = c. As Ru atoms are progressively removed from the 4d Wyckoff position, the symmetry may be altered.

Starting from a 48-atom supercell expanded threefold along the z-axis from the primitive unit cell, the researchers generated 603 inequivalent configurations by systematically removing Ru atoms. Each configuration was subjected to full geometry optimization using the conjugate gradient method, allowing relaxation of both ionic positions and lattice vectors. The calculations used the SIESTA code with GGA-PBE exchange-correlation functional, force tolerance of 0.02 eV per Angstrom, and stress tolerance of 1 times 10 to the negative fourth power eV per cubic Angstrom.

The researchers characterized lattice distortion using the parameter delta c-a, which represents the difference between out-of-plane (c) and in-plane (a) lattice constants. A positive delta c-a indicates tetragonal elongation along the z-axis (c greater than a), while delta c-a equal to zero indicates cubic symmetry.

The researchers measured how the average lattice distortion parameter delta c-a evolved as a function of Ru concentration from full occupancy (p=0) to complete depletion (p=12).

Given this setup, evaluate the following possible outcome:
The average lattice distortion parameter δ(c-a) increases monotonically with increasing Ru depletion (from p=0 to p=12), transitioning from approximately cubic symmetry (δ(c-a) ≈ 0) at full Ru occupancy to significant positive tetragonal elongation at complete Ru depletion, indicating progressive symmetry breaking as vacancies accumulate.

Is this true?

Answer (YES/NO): NO